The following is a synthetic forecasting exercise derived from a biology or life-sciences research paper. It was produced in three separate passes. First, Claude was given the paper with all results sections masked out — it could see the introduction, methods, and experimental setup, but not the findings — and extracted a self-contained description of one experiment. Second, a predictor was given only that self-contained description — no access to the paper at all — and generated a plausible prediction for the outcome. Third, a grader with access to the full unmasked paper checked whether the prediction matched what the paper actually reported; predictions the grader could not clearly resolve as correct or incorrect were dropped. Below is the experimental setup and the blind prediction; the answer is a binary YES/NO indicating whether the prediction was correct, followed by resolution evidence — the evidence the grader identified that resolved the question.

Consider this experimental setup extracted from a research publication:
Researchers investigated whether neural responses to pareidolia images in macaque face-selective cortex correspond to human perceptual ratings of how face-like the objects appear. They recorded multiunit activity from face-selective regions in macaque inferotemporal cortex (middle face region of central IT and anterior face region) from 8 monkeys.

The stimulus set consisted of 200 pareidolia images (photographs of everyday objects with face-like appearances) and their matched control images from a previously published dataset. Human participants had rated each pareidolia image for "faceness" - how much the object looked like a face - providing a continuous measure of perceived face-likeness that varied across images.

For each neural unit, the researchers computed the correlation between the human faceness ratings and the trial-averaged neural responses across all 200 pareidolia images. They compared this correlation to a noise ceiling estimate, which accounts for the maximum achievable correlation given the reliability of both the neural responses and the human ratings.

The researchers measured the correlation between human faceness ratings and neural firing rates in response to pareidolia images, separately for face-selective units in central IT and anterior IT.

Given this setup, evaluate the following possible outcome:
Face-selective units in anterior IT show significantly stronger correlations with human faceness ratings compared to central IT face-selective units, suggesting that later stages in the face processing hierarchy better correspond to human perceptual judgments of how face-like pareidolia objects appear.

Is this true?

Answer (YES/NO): NO